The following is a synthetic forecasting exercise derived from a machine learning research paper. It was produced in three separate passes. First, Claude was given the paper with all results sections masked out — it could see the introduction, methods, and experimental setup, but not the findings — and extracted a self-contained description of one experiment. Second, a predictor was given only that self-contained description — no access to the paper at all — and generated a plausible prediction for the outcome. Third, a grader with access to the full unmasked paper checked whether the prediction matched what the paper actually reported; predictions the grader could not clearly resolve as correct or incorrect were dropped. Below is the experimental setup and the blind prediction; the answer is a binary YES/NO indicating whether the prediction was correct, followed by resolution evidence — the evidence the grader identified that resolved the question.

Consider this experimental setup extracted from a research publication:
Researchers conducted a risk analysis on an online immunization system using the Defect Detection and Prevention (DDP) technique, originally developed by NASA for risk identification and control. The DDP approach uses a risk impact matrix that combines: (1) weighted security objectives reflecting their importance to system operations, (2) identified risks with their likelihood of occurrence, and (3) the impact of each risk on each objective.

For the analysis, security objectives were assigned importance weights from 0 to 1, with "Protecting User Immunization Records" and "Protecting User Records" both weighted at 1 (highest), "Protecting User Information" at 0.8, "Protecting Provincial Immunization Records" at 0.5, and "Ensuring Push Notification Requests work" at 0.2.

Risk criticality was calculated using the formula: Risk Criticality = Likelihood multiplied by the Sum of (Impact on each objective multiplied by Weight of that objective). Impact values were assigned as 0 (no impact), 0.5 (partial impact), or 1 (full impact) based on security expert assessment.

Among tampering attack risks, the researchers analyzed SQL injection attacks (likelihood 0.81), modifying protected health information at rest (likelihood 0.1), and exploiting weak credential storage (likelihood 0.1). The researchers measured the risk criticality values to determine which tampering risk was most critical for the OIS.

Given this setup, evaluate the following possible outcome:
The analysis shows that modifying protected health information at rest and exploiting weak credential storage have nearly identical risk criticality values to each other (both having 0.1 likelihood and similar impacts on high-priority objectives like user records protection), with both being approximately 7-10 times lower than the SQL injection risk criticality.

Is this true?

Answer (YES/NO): NO